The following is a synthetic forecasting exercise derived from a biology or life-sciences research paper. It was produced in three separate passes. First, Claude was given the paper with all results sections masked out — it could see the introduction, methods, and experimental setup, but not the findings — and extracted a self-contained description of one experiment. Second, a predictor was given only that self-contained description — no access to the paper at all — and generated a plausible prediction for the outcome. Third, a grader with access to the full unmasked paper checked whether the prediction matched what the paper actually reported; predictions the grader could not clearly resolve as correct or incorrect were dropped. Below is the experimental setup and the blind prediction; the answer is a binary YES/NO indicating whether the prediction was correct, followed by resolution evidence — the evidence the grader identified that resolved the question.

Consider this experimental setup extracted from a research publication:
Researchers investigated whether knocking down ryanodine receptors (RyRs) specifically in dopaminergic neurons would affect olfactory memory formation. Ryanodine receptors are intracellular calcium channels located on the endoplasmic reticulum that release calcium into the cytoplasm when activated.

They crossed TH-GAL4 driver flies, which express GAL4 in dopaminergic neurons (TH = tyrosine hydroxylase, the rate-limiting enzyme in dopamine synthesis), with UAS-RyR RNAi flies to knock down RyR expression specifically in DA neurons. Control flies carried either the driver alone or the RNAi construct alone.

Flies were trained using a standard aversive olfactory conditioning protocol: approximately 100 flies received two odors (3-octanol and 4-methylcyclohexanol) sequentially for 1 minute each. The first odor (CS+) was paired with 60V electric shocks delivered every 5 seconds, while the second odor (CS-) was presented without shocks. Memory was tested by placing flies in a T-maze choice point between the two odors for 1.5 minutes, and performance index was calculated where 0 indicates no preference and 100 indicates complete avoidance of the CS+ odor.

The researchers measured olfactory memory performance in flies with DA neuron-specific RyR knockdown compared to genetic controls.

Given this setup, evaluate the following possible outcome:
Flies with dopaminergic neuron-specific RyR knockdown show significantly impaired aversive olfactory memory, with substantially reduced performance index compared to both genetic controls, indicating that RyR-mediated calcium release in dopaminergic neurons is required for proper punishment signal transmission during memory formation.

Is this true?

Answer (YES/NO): YES